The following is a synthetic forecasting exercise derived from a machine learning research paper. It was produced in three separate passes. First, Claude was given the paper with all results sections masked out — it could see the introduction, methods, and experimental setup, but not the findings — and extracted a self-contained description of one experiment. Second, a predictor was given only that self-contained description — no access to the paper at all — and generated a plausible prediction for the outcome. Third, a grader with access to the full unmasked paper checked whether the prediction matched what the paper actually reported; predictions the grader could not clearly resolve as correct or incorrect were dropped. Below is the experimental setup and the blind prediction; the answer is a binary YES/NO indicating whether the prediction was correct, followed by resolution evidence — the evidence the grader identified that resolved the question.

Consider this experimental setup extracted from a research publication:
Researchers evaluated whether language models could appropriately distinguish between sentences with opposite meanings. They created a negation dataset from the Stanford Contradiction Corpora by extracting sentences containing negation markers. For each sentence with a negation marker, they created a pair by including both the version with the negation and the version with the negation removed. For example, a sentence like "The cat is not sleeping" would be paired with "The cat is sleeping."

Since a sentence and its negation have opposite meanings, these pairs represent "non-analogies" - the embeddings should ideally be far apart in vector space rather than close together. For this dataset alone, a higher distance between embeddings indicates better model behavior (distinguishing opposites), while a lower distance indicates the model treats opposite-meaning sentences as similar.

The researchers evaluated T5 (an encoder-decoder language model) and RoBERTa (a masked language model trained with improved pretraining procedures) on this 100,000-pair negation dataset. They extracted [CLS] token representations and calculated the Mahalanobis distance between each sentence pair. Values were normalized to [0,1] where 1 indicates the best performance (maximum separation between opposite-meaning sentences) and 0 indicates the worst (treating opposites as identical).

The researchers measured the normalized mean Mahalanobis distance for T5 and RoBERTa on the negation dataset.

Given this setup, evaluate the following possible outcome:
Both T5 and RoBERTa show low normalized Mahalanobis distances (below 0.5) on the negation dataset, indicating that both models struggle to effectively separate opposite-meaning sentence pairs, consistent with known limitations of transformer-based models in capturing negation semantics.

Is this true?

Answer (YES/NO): YES